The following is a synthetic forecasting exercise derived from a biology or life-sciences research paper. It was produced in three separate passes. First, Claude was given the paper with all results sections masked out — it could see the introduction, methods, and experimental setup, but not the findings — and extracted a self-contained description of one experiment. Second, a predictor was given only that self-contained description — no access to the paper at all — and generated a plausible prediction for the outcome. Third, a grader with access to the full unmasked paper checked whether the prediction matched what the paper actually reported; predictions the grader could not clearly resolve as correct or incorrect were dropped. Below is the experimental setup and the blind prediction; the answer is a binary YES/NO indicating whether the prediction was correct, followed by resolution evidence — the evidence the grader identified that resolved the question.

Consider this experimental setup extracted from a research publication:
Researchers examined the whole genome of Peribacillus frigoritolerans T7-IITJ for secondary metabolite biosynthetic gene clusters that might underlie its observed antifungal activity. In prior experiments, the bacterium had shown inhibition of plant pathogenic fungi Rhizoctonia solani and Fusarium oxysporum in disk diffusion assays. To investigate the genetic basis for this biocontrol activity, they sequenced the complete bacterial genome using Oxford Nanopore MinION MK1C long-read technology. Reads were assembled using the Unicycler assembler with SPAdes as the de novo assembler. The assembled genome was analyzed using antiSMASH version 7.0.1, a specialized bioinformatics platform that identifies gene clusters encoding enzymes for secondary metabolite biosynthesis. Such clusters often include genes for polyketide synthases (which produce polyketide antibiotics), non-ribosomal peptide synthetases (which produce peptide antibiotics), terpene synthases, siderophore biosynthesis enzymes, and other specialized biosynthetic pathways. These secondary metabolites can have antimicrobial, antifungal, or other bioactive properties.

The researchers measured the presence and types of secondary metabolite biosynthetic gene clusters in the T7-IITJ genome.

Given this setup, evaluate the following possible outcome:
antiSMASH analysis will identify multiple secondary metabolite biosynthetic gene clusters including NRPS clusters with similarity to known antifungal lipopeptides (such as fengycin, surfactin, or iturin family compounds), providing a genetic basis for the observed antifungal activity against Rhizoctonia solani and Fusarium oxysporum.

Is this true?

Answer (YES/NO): NO